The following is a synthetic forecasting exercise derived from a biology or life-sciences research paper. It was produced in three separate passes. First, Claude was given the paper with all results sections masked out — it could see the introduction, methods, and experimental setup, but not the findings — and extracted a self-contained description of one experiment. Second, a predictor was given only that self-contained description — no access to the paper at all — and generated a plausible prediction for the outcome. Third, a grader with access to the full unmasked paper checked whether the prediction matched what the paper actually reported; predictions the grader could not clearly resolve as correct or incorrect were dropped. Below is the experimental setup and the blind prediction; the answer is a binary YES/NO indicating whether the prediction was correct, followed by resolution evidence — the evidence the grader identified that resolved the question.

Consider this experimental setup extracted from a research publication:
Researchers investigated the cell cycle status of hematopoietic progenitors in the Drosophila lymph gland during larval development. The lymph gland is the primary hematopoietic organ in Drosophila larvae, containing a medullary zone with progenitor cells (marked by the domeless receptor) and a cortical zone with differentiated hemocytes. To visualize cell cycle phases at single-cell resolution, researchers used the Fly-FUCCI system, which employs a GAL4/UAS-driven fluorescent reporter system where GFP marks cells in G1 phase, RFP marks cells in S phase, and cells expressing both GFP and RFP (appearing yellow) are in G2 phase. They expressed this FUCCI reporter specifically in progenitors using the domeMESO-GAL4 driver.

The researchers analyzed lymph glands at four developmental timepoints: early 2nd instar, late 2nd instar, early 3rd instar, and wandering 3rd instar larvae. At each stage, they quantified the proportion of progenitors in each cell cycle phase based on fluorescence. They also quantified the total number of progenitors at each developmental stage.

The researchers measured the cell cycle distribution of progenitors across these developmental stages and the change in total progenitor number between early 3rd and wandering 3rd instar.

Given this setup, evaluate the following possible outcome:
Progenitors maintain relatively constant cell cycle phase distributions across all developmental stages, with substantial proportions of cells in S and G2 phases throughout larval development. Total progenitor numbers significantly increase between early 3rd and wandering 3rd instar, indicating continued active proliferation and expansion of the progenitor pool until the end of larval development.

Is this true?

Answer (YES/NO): NO